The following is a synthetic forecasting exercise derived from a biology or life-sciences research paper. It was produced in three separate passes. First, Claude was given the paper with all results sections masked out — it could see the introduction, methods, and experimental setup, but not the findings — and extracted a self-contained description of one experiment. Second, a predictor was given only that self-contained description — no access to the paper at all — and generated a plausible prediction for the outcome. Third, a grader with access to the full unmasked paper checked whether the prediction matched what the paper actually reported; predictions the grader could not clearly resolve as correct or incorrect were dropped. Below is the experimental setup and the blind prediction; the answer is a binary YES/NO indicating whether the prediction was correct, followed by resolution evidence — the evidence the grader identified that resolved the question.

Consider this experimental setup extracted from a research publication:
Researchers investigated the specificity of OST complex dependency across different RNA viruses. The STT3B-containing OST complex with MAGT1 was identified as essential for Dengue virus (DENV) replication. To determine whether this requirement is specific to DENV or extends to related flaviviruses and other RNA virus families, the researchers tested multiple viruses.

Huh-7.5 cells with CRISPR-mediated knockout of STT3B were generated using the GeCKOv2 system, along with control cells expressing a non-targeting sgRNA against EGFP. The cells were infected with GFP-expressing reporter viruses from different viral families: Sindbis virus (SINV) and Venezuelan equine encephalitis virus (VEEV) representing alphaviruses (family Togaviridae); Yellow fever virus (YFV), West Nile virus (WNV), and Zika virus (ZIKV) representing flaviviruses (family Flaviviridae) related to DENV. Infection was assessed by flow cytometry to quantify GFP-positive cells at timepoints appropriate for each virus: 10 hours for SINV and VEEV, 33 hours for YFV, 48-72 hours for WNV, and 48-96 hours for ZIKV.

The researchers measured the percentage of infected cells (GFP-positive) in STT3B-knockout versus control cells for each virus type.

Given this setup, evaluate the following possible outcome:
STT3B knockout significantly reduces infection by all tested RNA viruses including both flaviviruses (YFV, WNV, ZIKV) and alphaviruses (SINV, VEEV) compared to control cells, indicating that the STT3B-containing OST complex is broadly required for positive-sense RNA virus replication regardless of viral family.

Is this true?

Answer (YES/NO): NO